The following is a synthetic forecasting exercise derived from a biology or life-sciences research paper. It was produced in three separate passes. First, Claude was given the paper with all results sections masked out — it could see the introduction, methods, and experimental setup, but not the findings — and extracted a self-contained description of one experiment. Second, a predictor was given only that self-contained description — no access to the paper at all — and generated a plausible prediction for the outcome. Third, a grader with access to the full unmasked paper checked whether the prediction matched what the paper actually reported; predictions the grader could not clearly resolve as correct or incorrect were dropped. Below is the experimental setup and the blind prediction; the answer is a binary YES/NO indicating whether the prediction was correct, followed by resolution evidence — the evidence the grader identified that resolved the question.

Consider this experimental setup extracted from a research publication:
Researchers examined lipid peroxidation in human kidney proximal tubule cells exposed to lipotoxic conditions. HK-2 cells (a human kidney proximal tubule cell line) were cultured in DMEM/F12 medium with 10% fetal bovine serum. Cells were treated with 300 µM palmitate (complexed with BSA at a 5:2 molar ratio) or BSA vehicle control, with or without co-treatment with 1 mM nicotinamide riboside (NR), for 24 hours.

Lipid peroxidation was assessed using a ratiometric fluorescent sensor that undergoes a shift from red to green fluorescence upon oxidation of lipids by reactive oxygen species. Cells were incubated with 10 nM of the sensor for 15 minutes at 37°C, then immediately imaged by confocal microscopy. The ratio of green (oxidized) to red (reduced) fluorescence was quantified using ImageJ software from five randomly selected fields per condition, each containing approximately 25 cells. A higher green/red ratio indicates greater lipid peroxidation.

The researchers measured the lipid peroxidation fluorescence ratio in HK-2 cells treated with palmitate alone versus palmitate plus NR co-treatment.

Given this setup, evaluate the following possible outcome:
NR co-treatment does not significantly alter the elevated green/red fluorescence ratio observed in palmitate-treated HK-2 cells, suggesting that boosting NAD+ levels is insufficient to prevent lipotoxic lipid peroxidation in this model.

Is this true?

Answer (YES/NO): NO